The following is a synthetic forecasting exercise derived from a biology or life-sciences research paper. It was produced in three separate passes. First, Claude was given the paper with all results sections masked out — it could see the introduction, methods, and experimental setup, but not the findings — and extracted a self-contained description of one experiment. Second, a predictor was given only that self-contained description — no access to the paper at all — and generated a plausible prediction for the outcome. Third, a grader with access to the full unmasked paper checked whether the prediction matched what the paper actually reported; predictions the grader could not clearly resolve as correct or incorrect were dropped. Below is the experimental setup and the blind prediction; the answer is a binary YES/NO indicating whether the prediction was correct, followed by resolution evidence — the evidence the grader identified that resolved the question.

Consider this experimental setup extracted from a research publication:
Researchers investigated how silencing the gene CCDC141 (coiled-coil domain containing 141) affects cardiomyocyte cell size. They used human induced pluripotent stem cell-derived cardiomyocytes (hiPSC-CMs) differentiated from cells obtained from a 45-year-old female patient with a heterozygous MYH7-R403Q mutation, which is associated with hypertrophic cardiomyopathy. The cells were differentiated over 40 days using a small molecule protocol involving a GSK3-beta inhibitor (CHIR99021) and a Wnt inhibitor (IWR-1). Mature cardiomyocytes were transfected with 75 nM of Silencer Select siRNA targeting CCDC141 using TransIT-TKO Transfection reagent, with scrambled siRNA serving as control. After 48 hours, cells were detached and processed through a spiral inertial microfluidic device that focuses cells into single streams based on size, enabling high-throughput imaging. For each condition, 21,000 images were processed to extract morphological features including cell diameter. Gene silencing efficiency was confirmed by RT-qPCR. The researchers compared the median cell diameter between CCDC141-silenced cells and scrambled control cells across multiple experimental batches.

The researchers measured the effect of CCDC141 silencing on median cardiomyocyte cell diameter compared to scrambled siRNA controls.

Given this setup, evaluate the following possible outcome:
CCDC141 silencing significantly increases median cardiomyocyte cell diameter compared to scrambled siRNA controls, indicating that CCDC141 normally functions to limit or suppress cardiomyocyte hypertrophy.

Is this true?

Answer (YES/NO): NO